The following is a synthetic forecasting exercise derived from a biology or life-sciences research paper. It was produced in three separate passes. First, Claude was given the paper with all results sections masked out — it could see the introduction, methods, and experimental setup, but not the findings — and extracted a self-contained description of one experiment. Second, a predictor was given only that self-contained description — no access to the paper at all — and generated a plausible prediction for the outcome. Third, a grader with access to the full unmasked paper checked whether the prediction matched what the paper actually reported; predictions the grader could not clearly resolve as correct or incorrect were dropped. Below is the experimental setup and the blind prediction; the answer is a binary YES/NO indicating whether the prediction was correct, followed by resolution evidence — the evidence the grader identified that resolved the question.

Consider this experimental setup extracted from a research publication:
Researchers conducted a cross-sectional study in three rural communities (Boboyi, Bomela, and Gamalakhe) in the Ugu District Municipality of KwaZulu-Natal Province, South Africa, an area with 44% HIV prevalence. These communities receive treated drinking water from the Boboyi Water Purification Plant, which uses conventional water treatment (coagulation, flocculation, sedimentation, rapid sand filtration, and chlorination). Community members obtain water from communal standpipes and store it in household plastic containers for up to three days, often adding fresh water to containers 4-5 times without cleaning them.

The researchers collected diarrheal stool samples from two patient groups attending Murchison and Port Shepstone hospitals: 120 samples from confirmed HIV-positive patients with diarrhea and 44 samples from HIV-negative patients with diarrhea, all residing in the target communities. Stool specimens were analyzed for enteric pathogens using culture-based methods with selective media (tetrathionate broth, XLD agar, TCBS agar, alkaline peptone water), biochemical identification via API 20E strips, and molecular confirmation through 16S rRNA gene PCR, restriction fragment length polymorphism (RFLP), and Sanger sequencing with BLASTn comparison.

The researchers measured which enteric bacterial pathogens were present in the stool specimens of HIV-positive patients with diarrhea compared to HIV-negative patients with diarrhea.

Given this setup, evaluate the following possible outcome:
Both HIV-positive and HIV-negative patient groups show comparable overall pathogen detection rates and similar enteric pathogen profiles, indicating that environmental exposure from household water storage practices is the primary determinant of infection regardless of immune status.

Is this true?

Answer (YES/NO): NO